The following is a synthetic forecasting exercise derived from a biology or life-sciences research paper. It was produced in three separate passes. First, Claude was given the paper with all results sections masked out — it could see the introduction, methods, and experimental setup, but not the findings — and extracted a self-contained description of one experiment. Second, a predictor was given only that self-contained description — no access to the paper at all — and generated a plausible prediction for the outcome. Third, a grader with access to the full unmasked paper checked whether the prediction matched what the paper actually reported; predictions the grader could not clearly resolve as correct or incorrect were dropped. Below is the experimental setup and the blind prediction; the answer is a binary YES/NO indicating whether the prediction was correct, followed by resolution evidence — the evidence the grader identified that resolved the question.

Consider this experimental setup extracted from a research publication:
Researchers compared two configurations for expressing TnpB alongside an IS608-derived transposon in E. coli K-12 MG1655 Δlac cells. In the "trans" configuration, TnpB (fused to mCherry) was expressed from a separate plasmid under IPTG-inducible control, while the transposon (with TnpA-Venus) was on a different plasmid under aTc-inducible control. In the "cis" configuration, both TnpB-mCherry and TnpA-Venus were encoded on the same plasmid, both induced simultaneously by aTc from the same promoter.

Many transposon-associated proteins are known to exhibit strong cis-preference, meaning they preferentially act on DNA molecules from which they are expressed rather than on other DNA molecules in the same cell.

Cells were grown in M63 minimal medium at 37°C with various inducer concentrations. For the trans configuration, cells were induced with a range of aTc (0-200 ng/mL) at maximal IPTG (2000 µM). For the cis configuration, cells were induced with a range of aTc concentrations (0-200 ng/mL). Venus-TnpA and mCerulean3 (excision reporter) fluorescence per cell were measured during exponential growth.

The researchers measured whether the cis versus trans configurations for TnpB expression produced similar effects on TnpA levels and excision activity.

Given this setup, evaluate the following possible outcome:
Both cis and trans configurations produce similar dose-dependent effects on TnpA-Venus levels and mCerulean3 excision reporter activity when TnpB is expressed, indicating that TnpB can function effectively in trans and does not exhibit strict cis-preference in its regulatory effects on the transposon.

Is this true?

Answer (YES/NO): YES